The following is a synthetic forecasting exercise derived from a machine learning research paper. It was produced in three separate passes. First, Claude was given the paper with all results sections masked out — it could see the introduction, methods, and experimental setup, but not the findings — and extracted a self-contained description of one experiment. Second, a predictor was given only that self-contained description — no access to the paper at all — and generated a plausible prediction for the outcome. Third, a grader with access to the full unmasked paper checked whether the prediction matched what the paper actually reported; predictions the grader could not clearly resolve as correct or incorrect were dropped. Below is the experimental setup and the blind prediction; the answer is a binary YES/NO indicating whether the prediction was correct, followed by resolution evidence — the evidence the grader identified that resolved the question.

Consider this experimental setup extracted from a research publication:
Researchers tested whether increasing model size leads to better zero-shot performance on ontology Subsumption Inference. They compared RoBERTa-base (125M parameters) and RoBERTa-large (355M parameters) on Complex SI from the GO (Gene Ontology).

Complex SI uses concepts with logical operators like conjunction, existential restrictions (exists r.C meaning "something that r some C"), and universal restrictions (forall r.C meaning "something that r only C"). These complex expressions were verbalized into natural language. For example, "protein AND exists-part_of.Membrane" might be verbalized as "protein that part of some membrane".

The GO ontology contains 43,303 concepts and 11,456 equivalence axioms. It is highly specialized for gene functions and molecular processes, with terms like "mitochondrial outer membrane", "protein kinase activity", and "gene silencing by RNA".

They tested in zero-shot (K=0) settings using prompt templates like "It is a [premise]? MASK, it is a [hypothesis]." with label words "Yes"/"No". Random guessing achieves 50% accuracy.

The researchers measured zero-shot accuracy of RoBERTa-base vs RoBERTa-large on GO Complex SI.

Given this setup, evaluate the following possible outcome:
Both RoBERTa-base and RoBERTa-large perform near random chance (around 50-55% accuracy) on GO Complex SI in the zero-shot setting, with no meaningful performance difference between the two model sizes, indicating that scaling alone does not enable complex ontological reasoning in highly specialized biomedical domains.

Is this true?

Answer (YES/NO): YES